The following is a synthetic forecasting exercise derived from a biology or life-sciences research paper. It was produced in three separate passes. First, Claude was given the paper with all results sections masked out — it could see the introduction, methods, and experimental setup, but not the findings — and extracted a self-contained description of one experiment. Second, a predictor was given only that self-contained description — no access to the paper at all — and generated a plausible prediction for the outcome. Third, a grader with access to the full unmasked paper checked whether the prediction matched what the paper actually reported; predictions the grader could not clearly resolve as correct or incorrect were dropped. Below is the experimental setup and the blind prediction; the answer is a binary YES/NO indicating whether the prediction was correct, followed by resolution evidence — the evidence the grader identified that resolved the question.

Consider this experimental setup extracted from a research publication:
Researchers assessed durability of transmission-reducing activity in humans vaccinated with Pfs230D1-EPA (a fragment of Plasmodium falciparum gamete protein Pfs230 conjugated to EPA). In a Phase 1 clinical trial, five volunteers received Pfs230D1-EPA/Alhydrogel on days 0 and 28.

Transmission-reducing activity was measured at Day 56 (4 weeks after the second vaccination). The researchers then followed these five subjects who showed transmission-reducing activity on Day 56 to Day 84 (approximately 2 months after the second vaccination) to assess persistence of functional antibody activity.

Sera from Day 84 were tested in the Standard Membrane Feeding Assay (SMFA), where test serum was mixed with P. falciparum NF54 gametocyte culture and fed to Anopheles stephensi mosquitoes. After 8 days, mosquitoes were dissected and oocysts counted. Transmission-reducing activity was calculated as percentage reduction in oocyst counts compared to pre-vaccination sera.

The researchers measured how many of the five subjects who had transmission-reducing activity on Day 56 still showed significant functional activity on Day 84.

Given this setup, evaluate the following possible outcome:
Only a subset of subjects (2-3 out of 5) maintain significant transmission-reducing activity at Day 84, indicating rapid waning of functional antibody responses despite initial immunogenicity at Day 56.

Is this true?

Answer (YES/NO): NO